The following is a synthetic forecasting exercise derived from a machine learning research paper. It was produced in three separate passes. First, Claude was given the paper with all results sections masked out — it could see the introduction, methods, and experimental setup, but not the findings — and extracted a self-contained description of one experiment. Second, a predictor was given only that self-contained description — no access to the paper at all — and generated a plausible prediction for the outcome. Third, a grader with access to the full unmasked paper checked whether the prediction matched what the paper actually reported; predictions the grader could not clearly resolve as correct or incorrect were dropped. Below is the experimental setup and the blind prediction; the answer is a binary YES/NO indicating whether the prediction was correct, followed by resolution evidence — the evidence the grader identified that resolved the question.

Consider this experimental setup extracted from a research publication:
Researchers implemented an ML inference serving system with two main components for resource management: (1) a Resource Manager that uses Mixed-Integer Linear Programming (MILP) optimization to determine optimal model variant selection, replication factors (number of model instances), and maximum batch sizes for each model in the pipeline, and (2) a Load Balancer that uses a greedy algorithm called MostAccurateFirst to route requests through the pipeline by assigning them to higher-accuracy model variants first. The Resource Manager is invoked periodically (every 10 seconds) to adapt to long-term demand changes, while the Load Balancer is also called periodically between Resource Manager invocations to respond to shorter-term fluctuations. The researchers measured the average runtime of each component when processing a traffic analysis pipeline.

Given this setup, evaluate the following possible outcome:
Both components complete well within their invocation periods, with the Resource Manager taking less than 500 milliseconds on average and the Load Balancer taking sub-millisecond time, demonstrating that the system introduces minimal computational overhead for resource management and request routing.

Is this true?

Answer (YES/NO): NO